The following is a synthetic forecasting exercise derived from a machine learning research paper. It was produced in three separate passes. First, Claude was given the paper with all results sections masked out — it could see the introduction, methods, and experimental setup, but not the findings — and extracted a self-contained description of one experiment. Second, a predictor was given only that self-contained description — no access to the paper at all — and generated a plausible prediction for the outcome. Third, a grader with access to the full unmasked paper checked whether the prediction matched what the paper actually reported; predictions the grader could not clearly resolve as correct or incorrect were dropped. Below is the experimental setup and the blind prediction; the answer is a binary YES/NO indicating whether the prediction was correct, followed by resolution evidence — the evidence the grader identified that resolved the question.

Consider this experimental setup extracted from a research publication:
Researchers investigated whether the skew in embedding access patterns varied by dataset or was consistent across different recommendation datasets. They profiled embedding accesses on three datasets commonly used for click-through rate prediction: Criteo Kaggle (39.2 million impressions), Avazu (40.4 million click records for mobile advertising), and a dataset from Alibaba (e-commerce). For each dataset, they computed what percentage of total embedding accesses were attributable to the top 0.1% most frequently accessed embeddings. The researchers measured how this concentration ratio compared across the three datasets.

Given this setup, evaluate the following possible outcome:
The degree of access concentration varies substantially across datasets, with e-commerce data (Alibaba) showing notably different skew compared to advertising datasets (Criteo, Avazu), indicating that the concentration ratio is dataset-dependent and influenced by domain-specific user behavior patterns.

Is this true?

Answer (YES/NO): NO